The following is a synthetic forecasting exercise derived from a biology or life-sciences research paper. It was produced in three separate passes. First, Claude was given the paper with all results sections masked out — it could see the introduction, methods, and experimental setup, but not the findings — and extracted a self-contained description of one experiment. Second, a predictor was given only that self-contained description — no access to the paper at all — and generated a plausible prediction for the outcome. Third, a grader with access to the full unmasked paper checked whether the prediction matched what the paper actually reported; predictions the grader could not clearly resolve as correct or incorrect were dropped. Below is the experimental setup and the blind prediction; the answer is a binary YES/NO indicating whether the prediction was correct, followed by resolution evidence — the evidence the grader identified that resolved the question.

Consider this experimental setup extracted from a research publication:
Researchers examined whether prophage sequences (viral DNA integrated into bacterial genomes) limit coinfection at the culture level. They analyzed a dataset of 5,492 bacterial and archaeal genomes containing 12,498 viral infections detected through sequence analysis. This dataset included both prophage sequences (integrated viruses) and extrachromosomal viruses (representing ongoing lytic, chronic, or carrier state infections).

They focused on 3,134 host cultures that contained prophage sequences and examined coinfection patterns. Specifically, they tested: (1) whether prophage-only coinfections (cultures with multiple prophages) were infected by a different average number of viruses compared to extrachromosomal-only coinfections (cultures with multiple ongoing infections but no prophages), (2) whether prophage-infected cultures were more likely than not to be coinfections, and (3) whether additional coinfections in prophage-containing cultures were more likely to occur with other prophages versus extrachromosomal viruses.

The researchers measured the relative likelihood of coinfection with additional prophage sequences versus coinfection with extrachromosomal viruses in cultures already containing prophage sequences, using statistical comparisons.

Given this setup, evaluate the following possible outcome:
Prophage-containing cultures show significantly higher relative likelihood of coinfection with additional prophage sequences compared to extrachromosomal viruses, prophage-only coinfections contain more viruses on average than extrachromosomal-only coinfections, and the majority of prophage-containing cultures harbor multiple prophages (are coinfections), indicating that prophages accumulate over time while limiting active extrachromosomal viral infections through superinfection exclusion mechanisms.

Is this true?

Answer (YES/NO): NO